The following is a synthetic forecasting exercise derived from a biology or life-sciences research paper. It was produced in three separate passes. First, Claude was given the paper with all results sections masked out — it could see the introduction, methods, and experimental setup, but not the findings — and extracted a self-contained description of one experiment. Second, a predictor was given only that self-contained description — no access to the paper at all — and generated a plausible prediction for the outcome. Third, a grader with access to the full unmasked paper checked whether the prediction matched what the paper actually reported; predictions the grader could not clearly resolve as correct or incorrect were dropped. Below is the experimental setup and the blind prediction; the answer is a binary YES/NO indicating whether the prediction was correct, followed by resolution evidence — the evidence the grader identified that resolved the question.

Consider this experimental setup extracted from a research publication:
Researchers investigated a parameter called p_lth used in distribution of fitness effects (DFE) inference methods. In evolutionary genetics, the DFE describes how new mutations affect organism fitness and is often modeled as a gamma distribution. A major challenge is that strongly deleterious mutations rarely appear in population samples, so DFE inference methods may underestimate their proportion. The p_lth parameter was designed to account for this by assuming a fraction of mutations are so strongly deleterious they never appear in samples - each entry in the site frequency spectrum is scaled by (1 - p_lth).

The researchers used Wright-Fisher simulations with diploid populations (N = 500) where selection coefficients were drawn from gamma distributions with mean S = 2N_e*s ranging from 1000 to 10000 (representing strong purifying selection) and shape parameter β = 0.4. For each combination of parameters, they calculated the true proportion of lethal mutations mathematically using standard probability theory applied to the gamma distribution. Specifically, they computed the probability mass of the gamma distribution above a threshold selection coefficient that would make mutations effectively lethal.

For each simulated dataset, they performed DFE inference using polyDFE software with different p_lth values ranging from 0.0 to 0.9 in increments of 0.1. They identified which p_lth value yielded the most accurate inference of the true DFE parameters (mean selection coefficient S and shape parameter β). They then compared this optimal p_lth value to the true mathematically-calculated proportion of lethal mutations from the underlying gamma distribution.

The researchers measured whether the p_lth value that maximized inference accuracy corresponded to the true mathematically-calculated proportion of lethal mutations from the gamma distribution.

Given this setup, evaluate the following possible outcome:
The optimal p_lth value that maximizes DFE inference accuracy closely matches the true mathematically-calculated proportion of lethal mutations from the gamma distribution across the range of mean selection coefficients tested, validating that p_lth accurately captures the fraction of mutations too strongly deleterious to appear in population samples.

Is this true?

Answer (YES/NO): NO